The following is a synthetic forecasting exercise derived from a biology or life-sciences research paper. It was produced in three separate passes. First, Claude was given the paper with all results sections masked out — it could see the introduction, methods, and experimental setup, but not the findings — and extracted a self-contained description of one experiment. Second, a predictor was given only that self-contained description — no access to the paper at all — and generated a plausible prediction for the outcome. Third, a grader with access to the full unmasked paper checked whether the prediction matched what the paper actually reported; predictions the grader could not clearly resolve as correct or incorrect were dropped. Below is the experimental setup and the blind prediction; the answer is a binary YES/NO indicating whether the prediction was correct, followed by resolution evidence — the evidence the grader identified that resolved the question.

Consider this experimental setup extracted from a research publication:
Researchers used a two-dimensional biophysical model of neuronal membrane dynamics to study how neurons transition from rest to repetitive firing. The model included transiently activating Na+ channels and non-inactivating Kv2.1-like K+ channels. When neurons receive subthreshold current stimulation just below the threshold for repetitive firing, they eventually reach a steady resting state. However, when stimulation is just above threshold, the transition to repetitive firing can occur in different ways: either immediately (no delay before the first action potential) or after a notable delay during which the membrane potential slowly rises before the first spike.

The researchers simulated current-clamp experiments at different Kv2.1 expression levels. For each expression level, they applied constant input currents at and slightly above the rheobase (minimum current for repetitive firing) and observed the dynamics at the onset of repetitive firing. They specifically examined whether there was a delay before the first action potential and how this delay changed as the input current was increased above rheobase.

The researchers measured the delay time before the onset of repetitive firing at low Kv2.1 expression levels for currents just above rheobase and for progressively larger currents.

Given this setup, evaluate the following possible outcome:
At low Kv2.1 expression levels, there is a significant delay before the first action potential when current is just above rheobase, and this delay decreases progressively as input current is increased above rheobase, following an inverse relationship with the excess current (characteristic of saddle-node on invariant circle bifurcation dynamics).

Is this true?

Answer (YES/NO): YES